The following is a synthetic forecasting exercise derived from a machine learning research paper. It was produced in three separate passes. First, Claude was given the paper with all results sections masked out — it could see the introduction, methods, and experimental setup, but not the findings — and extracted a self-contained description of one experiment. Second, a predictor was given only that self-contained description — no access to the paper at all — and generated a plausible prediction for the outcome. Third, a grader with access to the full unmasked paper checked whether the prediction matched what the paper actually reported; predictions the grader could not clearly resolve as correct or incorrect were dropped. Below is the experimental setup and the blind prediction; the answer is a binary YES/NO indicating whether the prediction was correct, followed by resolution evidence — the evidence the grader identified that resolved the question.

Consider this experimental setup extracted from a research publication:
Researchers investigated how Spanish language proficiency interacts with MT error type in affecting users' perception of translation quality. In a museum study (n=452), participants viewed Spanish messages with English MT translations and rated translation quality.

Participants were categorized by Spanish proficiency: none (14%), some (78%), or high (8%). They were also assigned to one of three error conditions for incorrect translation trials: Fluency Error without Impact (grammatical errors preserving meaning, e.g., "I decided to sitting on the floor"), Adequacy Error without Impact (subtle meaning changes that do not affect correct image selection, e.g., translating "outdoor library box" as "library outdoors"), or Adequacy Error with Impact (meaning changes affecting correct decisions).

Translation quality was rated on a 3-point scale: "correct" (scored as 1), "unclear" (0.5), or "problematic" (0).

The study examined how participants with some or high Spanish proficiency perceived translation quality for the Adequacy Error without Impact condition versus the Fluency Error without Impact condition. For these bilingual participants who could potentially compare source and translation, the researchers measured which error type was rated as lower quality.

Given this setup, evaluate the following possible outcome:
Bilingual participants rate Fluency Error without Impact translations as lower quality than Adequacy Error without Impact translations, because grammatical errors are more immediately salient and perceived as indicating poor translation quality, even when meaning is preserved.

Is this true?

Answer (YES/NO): YES